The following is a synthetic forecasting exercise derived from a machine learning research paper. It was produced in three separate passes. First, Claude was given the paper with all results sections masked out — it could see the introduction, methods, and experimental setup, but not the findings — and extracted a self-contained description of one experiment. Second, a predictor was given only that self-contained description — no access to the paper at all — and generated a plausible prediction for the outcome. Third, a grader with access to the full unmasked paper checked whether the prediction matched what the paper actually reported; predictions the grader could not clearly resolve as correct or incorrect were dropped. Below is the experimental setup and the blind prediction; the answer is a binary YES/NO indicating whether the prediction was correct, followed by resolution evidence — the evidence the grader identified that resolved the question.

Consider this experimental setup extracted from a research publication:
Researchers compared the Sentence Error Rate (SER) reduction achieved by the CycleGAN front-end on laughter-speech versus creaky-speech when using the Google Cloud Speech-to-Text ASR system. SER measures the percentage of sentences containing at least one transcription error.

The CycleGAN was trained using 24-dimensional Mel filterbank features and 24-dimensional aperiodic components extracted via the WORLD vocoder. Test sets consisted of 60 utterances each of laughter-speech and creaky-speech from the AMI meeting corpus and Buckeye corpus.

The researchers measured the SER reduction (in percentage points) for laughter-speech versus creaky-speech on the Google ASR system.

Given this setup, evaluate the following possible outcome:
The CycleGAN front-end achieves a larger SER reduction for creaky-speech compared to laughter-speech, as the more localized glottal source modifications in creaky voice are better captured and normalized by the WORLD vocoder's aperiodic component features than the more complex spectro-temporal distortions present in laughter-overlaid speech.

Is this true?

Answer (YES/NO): YES